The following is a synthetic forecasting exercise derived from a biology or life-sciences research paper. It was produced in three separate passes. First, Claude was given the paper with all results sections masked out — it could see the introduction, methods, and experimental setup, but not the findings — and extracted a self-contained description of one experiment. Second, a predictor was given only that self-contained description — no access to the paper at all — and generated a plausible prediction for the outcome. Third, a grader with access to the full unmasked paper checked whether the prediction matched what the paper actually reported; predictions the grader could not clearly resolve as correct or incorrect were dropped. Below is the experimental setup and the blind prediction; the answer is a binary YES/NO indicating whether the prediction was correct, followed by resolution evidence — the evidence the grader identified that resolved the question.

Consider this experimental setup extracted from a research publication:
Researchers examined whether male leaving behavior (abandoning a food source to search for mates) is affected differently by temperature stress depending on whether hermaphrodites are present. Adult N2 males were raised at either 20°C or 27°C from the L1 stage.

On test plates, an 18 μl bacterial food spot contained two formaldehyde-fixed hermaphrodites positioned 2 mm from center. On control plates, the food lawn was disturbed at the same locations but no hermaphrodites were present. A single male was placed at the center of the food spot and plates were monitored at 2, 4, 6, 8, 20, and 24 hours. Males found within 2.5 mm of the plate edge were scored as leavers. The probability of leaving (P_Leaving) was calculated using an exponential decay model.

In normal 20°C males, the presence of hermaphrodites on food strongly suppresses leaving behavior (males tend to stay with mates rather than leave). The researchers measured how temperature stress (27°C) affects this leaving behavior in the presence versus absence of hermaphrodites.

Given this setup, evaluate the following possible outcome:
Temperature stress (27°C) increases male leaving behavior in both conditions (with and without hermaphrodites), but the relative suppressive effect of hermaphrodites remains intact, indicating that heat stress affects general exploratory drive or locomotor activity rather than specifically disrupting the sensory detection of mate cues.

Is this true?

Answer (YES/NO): NO